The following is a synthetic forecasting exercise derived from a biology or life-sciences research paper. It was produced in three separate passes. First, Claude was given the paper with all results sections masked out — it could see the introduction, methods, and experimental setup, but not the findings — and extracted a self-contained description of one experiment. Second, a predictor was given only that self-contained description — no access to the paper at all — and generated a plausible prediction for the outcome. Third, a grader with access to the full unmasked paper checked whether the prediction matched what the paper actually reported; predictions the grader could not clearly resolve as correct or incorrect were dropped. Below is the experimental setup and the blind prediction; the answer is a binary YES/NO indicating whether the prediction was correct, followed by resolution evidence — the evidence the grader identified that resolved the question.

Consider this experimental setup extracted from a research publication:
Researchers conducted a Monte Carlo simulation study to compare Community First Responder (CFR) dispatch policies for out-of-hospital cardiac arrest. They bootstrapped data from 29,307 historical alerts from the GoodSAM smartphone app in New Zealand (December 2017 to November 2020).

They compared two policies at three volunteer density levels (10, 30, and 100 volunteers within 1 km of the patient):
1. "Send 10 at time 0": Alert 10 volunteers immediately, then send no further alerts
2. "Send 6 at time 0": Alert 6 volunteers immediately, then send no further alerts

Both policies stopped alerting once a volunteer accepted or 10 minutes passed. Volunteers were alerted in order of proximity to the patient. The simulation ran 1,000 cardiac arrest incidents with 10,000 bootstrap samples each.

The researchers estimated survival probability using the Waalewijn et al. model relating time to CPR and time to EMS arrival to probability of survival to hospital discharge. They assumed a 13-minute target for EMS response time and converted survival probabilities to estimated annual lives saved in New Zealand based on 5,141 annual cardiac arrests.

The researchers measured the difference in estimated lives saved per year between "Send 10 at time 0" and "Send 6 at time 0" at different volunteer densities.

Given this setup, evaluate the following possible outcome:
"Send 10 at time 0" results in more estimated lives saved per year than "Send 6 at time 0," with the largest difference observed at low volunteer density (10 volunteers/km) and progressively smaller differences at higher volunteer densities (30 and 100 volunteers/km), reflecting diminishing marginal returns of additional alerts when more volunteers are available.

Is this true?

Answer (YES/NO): NO